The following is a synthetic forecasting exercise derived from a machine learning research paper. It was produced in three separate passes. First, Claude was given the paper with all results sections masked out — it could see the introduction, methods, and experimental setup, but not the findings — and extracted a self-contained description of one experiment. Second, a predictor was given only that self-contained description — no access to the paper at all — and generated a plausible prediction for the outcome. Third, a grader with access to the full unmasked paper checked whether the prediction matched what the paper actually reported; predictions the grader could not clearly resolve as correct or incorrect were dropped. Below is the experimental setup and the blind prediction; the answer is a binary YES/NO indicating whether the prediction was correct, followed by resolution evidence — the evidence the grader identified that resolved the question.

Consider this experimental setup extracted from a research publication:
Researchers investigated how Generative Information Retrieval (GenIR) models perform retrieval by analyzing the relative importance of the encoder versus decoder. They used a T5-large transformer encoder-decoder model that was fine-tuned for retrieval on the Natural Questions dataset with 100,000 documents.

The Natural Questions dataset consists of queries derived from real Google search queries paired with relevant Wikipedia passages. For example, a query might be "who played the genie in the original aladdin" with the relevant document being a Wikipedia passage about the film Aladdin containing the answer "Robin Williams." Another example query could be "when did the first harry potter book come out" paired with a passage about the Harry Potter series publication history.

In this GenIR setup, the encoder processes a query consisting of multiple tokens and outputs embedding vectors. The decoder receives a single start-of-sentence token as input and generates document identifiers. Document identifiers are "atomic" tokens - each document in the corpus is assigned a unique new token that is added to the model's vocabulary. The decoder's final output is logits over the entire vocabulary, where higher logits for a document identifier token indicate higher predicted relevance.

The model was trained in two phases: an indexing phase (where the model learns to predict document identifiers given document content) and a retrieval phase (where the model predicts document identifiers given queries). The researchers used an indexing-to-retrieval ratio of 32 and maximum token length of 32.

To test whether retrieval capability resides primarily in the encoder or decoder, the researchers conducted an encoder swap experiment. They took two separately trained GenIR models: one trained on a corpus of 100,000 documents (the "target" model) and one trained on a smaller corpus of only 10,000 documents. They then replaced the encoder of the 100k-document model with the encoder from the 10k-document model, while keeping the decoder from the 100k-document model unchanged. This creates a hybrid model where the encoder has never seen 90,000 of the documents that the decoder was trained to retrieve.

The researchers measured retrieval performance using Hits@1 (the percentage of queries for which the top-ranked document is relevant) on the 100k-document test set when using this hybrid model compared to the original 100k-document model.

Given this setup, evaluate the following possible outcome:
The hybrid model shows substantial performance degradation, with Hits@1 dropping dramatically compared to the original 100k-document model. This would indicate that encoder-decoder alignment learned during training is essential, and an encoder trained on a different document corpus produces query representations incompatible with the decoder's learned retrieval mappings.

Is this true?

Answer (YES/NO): NO